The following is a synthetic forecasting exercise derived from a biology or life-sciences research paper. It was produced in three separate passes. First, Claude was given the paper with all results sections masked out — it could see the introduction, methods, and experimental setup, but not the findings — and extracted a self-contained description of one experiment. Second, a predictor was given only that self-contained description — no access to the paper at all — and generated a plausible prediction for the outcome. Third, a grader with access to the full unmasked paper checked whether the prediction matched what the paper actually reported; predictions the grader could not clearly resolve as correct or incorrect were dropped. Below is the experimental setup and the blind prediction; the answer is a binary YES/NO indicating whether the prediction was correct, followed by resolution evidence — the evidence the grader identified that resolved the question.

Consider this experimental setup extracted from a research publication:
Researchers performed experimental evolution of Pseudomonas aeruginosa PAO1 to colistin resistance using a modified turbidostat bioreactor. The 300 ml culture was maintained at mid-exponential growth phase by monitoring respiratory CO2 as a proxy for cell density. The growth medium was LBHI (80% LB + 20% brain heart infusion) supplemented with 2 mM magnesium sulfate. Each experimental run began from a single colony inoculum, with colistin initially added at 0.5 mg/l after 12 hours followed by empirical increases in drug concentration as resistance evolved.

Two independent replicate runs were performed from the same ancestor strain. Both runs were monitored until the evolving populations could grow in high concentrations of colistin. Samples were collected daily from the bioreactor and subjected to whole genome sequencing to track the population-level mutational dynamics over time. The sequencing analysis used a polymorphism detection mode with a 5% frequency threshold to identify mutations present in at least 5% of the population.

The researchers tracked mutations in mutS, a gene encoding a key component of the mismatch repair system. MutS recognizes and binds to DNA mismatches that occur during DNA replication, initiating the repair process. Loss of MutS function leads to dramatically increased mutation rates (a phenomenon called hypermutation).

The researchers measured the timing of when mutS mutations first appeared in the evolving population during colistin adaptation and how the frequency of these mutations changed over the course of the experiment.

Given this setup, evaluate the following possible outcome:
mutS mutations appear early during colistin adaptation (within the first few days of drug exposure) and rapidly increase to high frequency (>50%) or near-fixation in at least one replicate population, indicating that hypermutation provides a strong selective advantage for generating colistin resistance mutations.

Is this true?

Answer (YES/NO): NO